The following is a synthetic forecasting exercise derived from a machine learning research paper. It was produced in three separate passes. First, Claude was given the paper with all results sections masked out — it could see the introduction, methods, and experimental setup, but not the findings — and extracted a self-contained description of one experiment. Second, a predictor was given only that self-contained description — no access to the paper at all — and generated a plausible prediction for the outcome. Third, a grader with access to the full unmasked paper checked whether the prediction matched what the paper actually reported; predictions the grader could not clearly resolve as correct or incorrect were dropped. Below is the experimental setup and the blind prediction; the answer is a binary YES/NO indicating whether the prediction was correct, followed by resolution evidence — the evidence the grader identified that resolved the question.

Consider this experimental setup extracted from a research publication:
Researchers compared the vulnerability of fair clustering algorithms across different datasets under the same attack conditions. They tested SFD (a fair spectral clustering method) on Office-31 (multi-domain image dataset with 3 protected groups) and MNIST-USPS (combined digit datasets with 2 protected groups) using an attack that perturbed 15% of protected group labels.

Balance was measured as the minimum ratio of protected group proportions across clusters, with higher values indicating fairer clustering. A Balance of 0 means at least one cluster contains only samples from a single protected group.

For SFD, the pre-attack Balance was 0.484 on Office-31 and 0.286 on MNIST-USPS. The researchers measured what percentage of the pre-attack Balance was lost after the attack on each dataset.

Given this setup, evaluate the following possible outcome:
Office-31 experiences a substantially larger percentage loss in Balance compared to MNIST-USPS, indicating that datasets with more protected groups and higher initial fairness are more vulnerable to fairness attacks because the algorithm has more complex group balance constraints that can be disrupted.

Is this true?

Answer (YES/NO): NO